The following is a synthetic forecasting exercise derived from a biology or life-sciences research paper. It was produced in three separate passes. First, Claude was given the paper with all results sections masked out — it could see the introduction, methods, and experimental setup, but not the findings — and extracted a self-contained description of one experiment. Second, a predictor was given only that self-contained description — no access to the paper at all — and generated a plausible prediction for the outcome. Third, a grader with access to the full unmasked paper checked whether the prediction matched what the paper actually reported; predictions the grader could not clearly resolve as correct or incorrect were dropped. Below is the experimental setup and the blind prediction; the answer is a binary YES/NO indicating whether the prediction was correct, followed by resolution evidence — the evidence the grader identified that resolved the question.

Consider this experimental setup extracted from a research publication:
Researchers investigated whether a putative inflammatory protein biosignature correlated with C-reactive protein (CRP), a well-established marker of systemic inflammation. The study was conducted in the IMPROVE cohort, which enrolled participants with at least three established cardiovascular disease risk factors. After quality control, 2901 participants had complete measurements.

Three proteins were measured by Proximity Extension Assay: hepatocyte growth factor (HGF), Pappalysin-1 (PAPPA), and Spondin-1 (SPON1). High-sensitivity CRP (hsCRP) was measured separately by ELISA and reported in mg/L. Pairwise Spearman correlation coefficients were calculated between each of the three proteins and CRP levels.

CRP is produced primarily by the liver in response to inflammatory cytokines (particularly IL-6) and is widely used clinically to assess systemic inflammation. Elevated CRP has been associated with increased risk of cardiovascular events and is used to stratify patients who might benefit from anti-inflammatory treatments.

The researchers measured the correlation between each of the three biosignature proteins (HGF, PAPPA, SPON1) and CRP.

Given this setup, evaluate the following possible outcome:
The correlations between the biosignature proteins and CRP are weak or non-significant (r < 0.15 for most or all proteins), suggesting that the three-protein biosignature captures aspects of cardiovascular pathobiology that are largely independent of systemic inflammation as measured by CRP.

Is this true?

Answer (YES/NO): YES